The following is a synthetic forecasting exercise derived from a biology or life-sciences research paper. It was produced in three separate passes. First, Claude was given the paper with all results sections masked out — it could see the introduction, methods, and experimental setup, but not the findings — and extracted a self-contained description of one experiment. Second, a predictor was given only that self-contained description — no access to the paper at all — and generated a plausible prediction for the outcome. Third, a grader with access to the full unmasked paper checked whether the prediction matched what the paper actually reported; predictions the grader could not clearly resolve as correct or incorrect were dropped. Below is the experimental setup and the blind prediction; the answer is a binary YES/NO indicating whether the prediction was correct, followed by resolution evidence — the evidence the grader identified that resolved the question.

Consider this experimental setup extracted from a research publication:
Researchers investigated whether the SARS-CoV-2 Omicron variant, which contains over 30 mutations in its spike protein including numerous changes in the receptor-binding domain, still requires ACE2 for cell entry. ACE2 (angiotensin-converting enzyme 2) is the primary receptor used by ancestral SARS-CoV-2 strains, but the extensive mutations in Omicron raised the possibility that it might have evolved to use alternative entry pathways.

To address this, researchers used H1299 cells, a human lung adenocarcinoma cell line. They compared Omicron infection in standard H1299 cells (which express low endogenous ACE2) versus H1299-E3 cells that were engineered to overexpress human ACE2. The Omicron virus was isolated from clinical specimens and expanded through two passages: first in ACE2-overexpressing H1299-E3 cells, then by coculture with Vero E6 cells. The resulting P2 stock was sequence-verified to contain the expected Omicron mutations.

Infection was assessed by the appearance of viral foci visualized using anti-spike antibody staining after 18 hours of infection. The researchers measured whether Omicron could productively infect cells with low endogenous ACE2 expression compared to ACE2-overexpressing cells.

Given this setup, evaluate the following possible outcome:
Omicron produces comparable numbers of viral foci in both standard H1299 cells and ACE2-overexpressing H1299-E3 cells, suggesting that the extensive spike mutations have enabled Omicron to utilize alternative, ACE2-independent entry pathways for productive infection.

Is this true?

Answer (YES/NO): NO